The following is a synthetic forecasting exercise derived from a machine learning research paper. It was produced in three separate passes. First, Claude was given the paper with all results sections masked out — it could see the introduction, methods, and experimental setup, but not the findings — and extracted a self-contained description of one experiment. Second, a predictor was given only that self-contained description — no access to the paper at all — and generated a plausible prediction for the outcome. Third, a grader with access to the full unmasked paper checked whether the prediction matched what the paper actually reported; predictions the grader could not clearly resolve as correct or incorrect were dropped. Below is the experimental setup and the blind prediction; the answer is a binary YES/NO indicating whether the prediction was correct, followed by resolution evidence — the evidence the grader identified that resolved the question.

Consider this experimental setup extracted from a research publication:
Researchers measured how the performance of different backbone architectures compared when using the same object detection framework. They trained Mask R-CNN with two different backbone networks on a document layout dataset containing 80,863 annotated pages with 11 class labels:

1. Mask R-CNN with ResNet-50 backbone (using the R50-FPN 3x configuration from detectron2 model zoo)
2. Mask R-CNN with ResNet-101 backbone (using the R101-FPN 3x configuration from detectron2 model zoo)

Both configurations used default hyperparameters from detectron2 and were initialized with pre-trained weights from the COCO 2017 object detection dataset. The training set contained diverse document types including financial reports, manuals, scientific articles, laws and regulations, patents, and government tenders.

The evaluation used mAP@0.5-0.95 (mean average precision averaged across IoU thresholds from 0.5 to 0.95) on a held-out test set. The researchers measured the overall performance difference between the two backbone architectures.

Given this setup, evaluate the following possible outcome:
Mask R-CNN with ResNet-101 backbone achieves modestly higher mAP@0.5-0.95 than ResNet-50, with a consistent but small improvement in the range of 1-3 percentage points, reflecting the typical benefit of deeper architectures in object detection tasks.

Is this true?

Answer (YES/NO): YES